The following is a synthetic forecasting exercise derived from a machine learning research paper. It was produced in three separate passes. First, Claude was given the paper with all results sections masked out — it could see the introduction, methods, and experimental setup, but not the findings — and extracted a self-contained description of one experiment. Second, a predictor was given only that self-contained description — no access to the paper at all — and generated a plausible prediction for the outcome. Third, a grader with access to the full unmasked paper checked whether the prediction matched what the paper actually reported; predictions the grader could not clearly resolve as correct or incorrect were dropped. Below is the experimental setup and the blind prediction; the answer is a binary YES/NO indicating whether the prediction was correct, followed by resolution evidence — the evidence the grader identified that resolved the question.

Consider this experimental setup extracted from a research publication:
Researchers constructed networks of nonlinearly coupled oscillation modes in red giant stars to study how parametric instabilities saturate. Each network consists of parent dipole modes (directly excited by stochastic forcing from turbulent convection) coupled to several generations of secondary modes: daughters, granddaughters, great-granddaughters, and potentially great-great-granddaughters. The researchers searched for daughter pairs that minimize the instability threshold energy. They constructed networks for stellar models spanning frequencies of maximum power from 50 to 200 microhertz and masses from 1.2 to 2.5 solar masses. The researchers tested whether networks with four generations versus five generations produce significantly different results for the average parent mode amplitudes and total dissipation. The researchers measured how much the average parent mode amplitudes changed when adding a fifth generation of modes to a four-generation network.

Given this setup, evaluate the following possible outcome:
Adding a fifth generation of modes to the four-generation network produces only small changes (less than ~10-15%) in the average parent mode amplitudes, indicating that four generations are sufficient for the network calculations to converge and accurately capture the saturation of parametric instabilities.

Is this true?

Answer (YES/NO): YES